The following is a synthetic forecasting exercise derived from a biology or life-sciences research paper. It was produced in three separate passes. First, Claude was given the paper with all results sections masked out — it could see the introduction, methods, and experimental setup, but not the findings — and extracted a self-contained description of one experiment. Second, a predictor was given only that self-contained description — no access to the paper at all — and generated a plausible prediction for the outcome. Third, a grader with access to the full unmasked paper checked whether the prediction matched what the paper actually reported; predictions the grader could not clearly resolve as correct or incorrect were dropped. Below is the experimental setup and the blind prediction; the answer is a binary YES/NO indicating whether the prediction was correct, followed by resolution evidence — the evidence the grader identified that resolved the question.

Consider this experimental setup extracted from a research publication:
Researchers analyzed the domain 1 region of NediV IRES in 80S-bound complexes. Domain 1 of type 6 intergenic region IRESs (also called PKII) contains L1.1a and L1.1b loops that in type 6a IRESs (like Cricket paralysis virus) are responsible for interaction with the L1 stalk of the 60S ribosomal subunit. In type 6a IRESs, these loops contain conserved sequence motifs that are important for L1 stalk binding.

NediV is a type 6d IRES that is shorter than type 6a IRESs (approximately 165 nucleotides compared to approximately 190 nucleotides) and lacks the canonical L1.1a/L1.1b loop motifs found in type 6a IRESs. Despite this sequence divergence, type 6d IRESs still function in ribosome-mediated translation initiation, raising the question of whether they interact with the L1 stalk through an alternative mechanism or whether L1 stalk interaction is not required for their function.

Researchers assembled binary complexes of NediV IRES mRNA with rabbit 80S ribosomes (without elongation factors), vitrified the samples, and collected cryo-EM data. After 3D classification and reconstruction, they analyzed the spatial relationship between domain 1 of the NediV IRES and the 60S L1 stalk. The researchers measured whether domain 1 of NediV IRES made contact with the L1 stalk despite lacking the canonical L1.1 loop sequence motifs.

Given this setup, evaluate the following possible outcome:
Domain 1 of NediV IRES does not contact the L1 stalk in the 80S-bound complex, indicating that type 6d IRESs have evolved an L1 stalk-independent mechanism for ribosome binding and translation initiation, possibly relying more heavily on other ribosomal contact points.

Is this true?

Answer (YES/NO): NO